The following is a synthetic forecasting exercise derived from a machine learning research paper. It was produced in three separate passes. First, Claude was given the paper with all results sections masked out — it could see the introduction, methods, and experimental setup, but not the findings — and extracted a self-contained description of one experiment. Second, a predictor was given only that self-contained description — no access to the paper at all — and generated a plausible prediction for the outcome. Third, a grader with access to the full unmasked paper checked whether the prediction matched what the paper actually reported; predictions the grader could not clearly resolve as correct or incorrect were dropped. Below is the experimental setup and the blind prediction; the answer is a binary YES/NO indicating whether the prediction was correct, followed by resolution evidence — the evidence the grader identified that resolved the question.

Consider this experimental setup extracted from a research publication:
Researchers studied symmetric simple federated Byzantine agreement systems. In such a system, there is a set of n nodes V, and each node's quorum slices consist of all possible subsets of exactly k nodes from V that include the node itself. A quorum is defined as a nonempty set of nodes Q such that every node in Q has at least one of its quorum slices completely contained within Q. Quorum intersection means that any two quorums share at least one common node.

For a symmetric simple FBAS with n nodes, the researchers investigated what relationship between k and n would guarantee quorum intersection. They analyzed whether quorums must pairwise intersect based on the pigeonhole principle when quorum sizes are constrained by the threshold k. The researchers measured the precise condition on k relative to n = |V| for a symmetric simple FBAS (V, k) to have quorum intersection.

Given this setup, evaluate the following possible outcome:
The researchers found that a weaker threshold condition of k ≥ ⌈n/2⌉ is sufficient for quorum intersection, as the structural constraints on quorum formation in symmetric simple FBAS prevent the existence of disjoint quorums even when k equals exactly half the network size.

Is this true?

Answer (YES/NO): NO